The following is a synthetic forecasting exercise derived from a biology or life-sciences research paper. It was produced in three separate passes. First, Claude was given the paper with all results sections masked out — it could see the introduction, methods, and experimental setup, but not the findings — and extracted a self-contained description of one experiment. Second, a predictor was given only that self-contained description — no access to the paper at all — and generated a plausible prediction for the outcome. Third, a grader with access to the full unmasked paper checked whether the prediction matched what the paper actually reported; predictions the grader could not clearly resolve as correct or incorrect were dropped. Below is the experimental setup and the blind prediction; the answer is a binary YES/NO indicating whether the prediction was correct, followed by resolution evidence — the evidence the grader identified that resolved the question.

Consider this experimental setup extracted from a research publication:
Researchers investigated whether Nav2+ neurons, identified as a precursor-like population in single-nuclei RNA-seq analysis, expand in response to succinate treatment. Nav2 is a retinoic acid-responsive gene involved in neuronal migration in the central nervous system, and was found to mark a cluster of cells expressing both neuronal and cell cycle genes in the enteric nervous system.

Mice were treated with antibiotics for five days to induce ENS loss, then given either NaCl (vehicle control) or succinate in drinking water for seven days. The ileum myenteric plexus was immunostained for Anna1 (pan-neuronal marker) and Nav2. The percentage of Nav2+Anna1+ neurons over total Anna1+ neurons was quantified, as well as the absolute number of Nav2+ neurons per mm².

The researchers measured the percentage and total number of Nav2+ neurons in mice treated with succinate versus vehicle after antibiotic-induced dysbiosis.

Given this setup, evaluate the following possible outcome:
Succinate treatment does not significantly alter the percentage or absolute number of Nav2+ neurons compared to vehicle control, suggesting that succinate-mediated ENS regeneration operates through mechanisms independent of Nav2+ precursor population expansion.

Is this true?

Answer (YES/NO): NO